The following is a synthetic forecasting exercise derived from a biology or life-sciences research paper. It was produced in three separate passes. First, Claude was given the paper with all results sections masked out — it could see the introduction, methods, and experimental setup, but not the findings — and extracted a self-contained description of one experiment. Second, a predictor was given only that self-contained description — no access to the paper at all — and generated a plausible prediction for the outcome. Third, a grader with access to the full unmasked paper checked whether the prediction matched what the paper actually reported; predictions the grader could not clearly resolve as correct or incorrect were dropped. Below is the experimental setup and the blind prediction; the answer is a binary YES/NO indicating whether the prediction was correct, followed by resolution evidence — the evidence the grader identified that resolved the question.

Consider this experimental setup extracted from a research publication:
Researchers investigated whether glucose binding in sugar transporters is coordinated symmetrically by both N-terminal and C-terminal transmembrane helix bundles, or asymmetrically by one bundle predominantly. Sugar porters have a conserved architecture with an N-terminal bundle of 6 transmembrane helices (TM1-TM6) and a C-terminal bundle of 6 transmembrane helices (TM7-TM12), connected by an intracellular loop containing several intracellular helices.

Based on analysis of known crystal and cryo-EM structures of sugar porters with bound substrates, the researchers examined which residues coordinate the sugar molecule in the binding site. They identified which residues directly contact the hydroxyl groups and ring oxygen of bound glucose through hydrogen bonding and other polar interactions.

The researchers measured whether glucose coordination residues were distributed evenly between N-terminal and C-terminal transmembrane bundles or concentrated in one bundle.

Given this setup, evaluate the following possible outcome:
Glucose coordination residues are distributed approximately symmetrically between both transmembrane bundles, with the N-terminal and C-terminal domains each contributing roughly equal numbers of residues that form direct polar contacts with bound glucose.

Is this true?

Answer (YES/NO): NO